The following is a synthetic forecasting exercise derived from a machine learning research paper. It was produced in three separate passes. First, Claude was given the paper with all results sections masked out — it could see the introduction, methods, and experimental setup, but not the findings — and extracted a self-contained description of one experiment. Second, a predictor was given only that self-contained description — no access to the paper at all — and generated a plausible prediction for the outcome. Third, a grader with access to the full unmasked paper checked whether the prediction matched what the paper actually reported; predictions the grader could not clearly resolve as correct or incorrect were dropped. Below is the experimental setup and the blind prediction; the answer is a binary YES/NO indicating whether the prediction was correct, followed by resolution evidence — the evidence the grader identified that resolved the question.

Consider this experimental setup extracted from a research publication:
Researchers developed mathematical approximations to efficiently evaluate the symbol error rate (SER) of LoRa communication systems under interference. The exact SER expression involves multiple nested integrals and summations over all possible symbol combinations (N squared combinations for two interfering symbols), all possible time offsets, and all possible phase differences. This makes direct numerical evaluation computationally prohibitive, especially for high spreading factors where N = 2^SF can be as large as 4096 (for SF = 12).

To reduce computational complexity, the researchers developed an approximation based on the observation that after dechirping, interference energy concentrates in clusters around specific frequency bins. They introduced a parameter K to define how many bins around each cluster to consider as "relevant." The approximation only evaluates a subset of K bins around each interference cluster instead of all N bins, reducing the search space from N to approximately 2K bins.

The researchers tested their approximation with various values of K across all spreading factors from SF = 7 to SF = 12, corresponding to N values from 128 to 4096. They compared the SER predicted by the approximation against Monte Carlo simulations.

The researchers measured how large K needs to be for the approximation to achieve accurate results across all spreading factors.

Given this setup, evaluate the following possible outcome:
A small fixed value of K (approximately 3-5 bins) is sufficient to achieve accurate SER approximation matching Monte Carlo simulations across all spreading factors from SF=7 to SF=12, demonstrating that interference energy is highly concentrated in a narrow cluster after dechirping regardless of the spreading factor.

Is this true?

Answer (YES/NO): YES